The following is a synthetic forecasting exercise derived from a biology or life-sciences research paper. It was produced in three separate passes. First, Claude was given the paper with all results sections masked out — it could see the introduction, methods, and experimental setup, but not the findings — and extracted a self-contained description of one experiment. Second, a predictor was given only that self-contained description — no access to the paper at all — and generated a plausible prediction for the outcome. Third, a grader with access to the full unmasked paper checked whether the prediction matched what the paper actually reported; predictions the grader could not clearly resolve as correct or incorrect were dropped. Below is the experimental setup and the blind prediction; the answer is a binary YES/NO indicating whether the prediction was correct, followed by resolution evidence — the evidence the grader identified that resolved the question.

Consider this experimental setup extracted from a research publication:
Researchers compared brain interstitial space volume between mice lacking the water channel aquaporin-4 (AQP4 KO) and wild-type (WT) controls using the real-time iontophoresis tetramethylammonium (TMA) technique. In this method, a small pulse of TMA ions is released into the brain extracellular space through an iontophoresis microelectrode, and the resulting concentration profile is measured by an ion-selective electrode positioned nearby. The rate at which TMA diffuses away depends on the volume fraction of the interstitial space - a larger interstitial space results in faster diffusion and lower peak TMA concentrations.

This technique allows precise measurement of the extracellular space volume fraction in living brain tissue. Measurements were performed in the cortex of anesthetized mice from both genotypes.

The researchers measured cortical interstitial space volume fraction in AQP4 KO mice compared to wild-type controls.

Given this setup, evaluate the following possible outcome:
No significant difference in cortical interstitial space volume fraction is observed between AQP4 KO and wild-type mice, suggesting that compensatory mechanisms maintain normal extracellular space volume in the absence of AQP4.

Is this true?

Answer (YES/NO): NO